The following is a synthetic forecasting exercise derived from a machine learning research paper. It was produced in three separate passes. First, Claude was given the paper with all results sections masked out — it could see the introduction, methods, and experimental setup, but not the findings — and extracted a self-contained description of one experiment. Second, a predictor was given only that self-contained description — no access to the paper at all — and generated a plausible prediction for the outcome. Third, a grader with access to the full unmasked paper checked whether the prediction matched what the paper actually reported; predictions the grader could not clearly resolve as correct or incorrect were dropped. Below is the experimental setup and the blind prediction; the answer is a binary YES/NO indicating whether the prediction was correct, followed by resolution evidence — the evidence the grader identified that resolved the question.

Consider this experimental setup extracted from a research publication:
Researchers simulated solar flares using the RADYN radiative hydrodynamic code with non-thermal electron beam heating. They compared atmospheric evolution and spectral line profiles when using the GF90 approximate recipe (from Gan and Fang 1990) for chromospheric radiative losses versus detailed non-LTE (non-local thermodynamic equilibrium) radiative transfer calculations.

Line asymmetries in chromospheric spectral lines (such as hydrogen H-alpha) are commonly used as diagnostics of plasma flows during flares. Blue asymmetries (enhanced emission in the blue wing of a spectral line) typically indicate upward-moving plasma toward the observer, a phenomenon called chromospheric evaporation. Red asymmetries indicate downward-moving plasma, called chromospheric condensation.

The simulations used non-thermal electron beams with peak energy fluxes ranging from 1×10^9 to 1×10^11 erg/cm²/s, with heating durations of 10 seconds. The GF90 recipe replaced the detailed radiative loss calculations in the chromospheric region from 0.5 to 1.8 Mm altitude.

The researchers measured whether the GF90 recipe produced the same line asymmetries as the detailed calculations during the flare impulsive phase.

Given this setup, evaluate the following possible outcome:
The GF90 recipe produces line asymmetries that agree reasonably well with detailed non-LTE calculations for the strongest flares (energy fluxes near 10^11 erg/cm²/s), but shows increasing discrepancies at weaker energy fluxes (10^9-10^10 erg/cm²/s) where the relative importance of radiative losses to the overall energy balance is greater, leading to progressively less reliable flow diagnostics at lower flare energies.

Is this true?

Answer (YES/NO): NO